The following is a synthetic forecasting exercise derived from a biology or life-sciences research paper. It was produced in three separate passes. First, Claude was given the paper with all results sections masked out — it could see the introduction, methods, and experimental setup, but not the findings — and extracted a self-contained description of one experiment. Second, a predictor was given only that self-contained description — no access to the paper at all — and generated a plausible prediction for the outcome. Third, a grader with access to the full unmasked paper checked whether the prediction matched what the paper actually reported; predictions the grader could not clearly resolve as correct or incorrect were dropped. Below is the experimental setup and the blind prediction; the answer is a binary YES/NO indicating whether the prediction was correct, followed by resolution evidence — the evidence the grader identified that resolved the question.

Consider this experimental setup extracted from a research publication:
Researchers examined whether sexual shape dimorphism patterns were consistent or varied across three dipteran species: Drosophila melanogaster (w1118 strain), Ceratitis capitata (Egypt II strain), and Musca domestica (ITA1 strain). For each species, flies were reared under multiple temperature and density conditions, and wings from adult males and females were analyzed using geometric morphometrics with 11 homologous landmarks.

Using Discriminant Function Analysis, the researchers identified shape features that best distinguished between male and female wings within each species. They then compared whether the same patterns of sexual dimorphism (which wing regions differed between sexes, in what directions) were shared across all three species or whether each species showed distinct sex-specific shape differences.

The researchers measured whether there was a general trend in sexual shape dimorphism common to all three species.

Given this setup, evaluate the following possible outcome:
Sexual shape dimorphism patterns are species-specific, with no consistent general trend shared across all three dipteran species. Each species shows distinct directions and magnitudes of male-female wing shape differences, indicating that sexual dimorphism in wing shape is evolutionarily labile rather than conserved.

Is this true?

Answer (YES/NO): YES